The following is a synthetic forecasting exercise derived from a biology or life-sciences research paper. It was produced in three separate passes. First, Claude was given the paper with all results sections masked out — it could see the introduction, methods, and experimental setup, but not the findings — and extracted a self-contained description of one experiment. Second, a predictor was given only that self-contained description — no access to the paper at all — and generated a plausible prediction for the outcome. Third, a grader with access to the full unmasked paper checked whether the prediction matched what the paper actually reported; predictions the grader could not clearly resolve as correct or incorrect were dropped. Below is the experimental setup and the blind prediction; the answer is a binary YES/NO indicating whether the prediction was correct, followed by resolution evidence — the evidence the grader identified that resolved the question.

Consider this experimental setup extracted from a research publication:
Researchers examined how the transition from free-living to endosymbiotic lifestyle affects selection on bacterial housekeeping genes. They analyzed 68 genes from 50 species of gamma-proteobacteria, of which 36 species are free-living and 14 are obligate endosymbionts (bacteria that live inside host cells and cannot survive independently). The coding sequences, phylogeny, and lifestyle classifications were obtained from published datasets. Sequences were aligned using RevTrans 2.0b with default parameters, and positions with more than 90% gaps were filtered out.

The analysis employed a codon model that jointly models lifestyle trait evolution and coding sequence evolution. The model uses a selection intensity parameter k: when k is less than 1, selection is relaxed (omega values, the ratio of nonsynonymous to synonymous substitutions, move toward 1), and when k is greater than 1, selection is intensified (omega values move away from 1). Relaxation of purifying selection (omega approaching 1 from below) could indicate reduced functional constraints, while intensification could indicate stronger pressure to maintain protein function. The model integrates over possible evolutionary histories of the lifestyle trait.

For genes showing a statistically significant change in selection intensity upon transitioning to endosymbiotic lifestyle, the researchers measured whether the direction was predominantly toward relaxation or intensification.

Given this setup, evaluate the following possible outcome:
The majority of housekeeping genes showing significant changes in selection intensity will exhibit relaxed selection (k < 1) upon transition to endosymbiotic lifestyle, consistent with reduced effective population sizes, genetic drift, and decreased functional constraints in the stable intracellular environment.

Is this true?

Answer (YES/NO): YES